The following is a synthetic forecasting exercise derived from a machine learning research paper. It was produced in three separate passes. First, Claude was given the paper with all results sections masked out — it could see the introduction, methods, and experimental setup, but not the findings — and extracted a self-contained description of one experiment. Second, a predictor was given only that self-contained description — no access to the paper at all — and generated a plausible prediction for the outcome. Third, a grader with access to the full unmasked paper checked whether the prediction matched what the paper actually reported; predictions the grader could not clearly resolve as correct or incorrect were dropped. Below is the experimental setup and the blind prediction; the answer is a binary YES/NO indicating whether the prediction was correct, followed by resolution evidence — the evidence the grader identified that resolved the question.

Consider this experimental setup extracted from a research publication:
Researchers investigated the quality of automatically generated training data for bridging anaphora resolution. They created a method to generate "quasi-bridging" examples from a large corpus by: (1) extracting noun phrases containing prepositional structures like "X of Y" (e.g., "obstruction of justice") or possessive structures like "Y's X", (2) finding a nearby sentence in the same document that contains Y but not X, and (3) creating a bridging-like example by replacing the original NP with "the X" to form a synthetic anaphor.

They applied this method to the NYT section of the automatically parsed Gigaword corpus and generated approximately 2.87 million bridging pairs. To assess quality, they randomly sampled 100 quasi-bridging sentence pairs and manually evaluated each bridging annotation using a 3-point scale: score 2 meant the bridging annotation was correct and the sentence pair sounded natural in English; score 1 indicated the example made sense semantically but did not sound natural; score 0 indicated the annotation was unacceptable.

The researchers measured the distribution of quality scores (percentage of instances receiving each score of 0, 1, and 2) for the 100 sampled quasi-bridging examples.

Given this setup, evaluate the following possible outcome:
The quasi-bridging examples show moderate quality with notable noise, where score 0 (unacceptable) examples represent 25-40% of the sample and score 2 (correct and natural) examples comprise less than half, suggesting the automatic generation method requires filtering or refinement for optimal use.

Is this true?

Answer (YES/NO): YES